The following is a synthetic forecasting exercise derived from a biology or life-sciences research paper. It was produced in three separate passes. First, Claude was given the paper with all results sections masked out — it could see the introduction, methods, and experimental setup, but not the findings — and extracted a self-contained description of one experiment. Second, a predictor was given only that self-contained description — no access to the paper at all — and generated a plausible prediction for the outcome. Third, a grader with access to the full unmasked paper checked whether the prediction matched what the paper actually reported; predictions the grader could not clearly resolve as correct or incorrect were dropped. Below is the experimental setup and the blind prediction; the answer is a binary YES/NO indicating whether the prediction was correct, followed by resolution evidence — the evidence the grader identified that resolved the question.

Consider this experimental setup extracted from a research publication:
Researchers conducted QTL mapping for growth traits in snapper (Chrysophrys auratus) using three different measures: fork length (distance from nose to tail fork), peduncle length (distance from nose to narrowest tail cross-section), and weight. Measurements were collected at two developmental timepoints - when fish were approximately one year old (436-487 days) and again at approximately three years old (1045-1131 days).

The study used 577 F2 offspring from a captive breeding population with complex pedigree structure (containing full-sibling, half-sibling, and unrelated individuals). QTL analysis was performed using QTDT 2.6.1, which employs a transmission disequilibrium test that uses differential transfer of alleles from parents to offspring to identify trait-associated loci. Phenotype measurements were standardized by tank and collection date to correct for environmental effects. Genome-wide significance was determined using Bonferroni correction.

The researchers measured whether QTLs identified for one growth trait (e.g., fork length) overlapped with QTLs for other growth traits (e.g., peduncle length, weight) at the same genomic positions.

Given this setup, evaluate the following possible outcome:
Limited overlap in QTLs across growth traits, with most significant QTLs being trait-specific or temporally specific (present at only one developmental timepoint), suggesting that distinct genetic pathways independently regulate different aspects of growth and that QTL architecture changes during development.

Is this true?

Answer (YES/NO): NO